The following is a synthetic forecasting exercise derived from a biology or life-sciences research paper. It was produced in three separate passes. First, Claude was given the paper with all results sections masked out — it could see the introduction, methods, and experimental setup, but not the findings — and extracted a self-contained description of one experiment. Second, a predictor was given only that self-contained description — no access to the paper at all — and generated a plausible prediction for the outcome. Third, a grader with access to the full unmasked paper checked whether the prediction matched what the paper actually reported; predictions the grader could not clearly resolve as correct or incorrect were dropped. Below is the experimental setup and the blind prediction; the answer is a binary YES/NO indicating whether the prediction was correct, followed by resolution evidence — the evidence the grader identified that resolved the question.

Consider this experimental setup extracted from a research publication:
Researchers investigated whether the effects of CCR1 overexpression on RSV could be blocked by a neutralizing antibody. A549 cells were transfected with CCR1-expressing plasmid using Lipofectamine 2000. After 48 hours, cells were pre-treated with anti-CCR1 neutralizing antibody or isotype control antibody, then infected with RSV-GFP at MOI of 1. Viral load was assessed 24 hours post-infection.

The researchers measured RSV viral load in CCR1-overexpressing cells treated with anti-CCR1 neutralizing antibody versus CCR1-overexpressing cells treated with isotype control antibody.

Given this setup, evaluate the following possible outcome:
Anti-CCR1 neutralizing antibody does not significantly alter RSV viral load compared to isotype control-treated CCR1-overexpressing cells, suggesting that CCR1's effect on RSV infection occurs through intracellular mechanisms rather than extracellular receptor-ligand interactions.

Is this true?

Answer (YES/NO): NO